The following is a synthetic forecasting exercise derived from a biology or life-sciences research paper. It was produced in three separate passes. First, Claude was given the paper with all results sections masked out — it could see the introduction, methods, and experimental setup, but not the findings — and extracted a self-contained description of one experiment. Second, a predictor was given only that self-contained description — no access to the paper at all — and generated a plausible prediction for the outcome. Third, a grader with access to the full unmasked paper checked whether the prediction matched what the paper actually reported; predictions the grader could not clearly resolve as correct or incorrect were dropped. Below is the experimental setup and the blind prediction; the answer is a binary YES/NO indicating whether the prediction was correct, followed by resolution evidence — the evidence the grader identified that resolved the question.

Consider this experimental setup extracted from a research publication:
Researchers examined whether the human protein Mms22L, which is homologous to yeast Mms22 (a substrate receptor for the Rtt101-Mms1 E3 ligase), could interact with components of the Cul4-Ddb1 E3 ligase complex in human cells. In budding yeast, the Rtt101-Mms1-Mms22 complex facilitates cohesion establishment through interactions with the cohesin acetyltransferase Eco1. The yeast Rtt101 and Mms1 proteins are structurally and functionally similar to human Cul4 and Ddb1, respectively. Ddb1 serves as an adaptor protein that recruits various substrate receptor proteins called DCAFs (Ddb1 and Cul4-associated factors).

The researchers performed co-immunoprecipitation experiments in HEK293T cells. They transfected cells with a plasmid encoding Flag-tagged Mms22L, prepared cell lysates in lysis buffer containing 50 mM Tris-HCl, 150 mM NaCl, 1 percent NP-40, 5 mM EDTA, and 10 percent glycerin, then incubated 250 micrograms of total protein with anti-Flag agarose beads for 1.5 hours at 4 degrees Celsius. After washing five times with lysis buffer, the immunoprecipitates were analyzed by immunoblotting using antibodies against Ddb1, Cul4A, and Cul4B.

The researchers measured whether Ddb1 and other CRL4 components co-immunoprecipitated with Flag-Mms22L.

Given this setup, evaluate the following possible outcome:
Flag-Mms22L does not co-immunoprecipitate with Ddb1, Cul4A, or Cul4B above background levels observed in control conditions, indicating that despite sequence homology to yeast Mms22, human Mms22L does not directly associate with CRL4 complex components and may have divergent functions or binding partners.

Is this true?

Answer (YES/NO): NO